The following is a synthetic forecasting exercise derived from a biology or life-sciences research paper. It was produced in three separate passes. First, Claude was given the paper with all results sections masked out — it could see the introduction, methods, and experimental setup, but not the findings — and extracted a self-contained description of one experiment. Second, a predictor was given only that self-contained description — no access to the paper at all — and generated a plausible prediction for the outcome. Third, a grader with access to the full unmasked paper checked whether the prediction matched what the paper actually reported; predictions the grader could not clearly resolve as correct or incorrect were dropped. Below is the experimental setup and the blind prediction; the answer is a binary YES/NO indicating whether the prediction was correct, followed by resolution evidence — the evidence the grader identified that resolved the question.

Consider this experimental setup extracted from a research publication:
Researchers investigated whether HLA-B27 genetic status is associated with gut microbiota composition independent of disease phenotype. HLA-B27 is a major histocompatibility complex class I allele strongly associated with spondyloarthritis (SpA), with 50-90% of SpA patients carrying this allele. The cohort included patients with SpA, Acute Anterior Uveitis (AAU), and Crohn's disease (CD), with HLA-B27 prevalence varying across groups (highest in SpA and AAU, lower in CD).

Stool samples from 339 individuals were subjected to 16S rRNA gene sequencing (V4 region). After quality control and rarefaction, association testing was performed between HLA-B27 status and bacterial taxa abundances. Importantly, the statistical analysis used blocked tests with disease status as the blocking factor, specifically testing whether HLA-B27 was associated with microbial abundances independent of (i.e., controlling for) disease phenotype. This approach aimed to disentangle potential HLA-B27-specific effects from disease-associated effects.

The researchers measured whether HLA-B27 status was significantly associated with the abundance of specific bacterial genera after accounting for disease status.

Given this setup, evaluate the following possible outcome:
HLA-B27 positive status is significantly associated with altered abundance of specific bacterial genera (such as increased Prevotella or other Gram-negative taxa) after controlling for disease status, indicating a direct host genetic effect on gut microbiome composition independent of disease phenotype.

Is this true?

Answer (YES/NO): NO